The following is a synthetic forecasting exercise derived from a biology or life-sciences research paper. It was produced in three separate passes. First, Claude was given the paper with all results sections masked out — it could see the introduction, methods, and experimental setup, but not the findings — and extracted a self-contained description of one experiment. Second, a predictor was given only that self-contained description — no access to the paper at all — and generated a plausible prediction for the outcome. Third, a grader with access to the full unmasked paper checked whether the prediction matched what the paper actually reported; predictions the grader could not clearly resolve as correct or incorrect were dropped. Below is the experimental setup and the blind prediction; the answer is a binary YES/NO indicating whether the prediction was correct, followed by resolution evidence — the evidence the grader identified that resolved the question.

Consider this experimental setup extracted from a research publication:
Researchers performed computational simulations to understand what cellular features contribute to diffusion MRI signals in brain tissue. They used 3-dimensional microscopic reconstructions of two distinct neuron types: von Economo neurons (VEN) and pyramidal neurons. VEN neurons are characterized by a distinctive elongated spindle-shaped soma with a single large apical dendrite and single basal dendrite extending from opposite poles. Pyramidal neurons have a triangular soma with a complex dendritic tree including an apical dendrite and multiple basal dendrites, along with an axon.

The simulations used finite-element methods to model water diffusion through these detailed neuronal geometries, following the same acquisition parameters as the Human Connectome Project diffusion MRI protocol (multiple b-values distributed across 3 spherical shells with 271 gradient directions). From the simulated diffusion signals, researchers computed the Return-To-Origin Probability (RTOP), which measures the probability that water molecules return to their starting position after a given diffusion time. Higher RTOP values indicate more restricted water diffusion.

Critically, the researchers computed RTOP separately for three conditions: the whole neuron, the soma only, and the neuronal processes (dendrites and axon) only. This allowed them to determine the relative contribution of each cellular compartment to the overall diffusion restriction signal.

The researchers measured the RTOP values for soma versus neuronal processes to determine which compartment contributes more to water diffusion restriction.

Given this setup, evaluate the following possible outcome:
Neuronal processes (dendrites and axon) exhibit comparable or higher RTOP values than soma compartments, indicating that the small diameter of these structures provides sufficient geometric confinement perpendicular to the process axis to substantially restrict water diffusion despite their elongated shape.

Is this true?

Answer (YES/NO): NO